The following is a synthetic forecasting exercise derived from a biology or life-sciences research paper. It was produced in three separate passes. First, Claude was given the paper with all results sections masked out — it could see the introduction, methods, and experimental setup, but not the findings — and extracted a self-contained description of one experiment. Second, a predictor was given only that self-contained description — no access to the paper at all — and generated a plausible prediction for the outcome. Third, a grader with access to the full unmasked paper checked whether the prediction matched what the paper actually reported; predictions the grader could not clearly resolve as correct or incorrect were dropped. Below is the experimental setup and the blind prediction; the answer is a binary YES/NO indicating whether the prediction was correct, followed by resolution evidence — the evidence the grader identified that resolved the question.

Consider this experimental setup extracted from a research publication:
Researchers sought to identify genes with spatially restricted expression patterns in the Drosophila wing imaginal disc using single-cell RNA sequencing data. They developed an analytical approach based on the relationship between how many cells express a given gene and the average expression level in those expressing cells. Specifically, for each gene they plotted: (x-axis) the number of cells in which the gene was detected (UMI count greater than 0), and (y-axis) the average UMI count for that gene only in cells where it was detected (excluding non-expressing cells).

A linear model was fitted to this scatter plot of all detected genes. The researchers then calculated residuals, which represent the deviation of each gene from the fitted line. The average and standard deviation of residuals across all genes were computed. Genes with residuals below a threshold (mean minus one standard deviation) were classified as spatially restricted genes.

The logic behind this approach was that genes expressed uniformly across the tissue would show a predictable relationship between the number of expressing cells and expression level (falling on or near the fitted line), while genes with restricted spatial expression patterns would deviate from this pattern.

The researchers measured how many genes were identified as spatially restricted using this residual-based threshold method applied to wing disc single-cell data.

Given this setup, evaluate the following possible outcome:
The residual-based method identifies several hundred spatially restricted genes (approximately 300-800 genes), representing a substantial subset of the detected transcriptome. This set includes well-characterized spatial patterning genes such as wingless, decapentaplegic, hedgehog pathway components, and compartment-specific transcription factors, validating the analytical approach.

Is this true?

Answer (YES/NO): NO